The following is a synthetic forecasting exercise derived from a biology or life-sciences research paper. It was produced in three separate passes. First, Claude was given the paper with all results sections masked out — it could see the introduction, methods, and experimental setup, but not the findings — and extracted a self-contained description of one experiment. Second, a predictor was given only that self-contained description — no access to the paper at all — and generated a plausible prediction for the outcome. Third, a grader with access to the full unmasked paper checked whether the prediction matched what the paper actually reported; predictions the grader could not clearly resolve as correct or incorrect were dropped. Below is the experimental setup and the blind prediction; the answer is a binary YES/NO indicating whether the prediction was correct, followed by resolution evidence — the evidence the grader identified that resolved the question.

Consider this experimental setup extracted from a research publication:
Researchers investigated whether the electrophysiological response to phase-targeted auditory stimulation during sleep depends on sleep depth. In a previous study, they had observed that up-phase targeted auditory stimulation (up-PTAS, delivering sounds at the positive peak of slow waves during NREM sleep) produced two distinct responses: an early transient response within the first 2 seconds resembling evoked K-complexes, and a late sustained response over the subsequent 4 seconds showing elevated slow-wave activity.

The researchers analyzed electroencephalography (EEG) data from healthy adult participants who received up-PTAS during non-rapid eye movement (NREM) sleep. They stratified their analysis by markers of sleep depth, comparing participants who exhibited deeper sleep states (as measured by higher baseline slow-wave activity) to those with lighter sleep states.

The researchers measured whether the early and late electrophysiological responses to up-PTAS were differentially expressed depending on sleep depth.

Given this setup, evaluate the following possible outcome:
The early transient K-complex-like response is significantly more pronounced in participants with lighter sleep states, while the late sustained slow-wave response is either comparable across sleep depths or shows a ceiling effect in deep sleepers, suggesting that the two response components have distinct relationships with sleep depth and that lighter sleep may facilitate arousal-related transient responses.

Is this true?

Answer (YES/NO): NO